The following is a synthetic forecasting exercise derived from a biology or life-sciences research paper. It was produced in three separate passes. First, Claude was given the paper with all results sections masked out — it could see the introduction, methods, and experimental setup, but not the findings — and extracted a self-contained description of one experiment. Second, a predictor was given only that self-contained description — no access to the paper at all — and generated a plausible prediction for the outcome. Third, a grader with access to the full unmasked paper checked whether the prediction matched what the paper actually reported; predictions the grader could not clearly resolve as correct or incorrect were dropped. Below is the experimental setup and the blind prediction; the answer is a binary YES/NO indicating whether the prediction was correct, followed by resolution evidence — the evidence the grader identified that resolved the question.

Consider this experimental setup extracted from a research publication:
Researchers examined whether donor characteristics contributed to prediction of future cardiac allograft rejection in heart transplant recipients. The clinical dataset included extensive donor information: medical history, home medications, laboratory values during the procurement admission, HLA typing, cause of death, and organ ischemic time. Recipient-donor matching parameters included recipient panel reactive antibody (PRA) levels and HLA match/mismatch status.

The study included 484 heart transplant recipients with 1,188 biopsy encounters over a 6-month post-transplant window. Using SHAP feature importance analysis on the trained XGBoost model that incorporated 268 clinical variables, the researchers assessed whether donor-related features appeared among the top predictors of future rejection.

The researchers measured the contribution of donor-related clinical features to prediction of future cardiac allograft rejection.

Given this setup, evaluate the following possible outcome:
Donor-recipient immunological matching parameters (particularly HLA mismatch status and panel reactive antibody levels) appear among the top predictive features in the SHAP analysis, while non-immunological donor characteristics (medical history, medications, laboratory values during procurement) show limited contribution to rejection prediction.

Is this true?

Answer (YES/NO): NO